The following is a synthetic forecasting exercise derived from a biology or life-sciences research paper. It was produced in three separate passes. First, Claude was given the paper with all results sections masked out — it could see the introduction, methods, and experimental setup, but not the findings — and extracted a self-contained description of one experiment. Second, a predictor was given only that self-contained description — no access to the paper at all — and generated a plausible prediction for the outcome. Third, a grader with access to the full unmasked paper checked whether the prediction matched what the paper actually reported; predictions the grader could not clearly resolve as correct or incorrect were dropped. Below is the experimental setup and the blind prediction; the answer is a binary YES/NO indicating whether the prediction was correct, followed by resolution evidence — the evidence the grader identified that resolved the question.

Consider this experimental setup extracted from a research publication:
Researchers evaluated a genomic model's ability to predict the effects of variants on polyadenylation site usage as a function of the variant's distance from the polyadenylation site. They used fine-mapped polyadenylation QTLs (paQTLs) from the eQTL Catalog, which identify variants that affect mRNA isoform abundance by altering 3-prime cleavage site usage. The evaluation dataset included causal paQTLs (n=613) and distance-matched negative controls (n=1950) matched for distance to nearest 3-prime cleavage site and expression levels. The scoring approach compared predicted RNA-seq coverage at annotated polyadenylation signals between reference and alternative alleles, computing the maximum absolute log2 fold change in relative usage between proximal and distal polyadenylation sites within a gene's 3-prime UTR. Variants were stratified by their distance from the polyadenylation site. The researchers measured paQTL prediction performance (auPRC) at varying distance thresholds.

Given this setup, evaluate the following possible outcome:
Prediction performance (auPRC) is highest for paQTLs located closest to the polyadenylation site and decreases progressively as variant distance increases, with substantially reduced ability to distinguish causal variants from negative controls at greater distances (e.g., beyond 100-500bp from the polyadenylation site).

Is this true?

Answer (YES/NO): YES